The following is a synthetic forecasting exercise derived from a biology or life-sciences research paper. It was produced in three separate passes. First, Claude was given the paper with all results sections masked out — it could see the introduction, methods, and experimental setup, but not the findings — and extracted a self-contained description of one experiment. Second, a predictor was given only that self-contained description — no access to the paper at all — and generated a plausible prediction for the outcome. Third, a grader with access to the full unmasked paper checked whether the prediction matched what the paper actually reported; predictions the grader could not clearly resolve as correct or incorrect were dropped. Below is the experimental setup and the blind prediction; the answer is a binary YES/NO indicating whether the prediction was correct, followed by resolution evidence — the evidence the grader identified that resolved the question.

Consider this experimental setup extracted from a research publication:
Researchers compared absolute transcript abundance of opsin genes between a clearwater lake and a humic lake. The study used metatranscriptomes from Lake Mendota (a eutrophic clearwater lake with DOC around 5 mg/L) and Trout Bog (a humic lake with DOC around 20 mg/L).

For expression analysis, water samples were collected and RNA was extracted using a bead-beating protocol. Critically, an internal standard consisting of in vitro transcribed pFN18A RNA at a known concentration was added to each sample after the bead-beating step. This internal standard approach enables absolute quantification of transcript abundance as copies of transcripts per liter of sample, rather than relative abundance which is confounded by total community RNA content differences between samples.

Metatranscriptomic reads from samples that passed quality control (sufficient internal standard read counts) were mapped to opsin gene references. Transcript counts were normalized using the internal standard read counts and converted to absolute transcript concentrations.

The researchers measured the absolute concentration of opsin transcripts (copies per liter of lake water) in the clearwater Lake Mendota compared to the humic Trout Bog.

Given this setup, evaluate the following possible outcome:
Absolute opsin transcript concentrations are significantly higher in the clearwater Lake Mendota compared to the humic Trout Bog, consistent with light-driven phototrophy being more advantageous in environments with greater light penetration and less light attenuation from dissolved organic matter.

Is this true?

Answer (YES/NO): YES